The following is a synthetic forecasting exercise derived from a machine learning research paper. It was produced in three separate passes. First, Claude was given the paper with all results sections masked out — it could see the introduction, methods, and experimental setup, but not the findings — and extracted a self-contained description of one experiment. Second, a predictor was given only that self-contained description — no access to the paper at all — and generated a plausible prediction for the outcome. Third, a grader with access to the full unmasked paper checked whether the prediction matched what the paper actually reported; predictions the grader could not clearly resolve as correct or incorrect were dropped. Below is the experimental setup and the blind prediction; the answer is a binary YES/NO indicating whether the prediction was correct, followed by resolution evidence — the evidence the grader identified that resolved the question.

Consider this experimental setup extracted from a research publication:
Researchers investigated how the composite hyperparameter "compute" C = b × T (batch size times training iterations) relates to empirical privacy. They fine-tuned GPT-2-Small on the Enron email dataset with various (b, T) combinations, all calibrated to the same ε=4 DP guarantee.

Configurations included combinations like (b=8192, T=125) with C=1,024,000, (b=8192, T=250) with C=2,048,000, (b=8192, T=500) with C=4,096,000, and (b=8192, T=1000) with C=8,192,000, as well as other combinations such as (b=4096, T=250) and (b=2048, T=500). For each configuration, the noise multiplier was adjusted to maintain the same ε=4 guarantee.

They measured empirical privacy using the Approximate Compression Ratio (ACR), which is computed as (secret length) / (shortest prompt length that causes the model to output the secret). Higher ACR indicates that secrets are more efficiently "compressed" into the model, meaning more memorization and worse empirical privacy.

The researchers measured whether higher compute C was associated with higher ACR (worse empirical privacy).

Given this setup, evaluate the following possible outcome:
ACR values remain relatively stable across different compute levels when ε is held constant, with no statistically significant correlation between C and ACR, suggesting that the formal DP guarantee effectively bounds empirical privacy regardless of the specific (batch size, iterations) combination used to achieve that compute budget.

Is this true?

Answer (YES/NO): NO